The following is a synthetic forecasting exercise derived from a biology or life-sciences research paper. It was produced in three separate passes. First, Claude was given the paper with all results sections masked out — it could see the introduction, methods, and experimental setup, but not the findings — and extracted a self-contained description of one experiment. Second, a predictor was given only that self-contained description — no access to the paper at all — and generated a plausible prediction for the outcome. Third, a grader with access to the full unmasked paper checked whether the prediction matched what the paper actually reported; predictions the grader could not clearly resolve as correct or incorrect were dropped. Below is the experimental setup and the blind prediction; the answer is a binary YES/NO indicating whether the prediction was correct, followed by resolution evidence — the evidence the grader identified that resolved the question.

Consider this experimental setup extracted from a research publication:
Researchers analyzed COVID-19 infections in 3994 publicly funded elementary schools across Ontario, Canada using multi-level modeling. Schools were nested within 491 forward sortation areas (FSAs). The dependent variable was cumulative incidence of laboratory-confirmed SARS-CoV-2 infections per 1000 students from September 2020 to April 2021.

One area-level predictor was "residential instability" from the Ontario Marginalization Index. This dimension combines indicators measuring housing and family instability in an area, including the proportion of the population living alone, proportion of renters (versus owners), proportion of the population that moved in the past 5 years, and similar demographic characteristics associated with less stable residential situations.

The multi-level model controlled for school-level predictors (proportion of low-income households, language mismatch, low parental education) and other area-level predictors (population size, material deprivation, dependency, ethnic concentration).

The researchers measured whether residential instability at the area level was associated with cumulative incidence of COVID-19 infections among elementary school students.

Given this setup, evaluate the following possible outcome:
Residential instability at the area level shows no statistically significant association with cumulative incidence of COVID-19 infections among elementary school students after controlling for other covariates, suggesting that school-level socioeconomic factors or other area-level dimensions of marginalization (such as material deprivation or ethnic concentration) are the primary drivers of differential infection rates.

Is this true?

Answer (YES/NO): NO